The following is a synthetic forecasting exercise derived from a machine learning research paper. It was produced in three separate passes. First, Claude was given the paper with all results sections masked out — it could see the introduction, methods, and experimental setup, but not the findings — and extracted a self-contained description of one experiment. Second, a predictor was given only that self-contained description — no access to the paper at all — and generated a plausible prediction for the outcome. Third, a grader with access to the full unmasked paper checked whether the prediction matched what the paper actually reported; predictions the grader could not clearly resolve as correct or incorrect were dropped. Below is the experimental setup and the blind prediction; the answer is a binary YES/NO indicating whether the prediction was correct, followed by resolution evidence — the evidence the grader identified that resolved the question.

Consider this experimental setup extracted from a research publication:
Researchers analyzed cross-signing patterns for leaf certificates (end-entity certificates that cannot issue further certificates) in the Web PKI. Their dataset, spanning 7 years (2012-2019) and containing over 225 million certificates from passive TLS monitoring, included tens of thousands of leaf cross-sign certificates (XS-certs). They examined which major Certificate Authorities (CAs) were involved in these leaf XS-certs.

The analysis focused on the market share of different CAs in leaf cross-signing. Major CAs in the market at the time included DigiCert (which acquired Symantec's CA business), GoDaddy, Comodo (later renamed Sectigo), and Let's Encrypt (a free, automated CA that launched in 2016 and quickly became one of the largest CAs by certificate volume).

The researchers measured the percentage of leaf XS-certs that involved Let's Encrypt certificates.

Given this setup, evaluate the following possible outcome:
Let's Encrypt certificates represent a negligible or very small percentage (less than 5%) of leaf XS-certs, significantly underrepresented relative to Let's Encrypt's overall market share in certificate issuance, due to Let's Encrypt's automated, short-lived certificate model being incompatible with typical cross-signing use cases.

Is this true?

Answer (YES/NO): YES